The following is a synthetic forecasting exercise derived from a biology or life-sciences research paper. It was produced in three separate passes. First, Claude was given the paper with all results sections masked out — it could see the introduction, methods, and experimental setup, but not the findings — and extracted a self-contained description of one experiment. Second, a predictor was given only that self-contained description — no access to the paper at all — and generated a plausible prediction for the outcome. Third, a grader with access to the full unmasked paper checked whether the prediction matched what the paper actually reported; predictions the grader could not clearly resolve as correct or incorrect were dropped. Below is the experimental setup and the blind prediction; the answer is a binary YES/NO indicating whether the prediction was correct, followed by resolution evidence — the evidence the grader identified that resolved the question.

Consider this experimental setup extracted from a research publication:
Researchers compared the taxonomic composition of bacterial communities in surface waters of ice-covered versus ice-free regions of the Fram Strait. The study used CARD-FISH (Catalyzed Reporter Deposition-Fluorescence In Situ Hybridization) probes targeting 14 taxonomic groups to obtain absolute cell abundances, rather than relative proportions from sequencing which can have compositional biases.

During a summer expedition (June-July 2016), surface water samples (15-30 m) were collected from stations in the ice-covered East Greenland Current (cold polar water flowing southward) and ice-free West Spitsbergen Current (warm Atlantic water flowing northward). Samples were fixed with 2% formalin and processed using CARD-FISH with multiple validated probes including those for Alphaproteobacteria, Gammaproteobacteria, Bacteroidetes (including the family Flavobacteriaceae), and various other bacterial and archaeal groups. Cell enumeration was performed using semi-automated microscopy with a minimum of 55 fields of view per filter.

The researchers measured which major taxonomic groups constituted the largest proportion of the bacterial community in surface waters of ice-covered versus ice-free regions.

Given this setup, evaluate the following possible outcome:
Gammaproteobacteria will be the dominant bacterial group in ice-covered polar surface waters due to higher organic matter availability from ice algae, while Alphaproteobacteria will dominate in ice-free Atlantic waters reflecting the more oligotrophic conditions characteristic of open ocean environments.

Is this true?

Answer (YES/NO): NO